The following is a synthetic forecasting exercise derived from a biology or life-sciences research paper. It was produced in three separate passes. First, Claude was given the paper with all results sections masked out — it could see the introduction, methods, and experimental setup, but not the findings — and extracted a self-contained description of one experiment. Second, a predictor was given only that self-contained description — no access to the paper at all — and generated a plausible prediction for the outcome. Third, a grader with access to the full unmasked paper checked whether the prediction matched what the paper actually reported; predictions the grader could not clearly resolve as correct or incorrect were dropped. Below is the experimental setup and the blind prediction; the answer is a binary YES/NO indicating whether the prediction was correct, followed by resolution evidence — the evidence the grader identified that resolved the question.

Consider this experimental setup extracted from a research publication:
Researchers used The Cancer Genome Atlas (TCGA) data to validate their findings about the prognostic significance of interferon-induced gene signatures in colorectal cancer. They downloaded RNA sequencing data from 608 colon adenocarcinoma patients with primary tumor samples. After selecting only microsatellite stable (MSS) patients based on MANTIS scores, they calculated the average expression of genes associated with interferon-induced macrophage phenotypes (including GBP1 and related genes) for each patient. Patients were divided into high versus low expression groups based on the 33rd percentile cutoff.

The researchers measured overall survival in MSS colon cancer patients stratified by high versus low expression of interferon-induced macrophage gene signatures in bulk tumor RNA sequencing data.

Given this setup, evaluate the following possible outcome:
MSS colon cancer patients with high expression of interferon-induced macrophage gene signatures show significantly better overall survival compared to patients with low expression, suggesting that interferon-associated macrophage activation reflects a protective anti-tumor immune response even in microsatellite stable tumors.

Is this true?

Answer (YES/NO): YES